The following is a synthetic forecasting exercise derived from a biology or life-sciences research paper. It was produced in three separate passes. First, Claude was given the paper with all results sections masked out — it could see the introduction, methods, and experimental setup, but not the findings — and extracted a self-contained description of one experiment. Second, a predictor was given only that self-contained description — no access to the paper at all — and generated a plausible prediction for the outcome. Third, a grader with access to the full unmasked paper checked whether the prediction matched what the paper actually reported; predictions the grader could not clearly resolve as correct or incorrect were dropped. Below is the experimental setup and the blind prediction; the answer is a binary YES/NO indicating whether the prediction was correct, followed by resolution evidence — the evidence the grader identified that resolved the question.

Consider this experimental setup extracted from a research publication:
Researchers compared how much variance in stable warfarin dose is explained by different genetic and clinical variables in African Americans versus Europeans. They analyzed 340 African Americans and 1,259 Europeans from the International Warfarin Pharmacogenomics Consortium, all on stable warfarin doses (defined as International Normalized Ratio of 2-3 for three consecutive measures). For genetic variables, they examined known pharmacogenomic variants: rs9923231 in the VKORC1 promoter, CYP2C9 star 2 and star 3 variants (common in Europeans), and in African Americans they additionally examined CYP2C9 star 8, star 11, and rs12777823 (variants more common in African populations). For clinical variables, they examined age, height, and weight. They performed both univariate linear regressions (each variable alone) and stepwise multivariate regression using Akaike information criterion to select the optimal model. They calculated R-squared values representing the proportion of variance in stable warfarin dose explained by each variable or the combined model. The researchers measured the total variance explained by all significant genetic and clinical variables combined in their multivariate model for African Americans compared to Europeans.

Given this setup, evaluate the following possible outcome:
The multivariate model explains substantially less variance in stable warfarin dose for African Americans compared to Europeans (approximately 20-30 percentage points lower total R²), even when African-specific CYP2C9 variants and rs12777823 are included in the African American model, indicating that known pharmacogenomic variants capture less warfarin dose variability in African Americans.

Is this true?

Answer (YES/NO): NO